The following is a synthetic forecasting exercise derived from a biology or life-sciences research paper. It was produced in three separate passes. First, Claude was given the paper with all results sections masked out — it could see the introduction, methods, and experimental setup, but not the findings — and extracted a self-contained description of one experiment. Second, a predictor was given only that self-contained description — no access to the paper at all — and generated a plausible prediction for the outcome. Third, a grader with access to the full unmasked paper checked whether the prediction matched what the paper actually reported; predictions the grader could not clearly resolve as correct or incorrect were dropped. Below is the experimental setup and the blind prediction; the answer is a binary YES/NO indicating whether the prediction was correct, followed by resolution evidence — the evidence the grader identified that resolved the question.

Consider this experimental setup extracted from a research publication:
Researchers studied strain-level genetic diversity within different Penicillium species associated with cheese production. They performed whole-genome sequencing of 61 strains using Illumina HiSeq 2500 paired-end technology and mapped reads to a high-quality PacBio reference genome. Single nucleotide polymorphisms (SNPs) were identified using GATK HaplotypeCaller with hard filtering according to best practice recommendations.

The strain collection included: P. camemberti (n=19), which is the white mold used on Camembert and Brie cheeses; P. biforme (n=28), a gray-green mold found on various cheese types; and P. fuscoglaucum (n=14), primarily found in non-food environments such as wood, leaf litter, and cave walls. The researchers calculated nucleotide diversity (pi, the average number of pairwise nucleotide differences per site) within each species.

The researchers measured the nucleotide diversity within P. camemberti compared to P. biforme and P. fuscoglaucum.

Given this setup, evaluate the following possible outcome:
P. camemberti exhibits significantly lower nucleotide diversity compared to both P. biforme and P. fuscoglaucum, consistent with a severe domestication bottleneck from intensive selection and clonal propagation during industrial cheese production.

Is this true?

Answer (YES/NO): YES